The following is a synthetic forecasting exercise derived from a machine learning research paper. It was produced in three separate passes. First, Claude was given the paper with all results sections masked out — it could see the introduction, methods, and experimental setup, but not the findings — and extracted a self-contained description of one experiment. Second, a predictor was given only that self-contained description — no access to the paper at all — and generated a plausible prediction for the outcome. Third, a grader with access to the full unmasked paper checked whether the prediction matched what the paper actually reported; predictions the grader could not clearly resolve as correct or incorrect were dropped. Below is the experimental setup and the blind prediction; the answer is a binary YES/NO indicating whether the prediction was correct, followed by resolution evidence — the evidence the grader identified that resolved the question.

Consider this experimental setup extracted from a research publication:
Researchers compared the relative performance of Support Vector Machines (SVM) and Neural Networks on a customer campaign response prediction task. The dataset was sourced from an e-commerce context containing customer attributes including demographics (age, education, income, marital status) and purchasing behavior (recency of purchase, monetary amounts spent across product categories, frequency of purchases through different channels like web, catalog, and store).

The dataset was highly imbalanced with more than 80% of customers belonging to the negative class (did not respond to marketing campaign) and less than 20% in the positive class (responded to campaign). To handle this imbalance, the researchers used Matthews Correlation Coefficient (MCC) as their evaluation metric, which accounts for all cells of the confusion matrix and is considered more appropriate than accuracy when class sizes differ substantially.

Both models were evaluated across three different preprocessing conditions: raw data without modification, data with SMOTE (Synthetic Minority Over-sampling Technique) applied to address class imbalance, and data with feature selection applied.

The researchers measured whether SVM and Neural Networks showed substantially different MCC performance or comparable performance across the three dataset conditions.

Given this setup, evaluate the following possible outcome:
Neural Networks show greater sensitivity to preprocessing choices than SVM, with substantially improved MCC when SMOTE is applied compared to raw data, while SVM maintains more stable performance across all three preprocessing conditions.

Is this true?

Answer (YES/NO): NO